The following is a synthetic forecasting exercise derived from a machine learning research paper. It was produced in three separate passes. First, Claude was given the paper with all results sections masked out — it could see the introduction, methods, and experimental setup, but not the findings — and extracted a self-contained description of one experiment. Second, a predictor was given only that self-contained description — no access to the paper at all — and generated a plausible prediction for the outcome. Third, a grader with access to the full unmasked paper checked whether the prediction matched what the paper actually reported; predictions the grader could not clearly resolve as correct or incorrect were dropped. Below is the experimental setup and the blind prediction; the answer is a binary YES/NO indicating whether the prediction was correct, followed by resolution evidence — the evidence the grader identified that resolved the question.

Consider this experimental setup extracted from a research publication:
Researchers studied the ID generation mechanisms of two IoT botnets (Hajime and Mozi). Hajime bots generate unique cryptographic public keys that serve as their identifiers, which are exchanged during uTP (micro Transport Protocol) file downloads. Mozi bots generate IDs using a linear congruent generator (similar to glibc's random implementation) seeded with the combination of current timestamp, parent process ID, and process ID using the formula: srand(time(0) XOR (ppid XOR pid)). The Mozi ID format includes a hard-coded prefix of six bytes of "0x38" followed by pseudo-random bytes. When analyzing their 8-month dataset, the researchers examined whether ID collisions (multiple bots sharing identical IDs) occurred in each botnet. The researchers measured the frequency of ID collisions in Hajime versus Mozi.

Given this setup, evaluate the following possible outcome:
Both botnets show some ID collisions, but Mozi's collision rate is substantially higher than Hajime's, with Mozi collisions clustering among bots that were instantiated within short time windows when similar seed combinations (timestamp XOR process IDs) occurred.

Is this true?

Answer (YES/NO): NO